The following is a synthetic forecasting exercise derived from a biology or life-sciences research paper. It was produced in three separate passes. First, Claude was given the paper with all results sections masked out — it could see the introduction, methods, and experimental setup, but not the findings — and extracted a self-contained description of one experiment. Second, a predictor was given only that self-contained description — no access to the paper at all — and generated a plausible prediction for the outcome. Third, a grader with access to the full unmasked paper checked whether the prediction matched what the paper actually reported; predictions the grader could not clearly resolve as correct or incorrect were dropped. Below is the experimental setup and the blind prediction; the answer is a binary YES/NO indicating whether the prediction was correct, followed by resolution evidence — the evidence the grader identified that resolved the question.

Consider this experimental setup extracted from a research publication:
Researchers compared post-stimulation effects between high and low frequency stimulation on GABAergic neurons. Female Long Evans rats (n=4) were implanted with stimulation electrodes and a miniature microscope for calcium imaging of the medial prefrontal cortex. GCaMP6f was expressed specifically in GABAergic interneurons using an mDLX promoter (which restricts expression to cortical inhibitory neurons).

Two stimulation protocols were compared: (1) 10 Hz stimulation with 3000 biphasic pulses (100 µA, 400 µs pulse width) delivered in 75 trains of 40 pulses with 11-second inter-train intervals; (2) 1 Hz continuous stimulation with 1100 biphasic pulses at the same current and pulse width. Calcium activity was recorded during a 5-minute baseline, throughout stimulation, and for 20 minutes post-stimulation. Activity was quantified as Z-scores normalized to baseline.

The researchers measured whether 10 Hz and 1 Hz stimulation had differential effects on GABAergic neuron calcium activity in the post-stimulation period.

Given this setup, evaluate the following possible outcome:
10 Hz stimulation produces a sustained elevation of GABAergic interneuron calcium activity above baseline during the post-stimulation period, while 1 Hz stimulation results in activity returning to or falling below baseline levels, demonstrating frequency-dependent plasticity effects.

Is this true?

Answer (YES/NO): NO